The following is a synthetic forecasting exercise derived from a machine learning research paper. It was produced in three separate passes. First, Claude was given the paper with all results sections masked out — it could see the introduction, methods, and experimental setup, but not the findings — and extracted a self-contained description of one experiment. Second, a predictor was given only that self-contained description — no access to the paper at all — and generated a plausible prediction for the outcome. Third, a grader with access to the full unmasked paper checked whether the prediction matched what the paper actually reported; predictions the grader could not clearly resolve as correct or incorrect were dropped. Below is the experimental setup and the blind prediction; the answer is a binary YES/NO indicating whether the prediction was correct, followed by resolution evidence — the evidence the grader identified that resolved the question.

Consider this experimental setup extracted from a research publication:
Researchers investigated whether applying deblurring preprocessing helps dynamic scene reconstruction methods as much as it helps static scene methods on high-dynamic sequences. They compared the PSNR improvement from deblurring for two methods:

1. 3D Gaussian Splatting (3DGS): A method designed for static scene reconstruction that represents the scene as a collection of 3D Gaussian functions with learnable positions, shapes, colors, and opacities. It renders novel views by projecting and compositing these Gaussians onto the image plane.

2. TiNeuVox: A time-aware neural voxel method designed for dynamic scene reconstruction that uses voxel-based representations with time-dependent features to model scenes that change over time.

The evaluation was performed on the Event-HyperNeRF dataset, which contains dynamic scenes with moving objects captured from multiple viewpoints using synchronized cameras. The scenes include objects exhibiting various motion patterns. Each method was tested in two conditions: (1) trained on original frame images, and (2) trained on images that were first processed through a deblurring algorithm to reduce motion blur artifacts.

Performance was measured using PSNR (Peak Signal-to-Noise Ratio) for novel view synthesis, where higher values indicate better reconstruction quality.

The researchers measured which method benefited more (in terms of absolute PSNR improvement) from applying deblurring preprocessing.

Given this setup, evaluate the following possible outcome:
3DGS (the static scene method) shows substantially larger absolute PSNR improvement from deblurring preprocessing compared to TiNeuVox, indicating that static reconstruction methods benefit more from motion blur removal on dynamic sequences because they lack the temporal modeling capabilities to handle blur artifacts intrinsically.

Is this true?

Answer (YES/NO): NO